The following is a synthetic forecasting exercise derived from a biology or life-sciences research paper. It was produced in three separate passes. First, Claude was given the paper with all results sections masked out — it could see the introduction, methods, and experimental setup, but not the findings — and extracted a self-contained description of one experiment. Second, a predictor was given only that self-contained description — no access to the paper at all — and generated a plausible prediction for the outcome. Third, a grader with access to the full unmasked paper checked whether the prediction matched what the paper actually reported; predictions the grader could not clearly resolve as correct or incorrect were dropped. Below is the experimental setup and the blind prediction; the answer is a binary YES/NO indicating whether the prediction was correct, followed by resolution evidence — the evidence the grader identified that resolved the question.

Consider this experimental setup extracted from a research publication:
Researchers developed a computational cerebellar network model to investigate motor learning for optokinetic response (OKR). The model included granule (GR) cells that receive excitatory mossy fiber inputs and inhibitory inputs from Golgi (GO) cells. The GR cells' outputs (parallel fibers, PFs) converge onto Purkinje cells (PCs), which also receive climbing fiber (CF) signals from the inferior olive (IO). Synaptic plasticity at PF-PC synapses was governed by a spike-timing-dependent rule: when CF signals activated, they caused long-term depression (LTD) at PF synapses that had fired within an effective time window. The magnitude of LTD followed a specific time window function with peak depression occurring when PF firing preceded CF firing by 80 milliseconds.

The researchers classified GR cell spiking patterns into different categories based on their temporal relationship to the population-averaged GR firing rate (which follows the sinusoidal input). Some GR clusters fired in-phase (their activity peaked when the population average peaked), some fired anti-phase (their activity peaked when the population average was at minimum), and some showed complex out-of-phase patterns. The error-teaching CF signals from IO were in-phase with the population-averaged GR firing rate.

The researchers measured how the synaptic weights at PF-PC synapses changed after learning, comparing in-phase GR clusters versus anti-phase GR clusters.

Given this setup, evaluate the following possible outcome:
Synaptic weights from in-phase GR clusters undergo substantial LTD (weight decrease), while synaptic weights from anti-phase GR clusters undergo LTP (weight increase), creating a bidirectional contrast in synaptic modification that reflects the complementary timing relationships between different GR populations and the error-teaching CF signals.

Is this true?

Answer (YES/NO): NO